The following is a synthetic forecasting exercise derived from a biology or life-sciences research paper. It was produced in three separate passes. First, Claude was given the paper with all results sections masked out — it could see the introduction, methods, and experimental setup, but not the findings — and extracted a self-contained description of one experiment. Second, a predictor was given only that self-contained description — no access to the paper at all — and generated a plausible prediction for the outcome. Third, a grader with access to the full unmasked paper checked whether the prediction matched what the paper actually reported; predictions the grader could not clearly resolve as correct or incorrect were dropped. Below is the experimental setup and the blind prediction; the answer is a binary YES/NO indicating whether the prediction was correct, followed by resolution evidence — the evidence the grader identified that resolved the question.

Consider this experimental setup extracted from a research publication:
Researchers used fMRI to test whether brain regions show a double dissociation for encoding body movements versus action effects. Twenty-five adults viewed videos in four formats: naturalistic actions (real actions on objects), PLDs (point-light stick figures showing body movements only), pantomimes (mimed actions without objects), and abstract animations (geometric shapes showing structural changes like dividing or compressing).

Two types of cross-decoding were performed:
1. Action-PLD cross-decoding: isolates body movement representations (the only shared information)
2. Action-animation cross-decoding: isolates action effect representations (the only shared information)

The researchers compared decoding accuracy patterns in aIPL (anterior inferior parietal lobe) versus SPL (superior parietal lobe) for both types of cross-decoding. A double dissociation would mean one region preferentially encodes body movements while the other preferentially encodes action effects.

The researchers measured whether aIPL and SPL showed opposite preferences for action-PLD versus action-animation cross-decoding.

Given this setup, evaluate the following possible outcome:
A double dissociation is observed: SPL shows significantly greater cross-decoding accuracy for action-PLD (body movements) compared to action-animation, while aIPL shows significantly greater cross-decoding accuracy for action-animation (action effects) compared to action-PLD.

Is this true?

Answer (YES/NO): YES